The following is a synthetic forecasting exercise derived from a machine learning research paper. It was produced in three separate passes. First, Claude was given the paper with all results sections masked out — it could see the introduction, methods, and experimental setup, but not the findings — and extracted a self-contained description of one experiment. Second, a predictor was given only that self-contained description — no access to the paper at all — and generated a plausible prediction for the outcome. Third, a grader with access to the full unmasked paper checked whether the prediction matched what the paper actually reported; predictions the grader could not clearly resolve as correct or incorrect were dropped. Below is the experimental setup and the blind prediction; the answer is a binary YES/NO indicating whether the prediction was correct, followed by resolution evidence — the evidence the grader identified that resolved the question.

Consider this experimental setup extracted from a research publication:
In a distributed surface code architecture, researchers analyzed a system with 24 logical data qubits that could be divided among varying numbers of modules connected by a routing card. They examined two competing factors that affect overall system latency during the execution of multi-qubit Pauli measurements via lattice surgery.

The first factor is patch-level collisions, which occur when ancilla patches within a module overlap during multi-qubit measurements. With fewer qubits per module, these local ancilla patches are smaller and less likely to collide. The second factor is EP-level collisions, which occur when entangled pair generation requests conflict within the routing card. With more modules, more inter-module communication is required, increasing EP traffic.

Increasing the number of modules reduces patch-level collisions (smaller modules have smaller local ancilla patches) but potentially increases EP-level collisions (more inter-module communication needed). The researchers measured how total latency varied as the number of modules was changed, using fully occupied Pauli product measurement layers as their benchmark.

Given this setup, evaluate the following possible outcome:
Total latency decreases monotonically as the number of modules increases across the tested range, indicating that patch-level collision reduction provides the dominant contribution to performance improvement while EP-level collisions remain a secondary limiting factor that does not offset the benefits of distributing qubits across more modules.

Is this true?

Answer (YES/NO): NO